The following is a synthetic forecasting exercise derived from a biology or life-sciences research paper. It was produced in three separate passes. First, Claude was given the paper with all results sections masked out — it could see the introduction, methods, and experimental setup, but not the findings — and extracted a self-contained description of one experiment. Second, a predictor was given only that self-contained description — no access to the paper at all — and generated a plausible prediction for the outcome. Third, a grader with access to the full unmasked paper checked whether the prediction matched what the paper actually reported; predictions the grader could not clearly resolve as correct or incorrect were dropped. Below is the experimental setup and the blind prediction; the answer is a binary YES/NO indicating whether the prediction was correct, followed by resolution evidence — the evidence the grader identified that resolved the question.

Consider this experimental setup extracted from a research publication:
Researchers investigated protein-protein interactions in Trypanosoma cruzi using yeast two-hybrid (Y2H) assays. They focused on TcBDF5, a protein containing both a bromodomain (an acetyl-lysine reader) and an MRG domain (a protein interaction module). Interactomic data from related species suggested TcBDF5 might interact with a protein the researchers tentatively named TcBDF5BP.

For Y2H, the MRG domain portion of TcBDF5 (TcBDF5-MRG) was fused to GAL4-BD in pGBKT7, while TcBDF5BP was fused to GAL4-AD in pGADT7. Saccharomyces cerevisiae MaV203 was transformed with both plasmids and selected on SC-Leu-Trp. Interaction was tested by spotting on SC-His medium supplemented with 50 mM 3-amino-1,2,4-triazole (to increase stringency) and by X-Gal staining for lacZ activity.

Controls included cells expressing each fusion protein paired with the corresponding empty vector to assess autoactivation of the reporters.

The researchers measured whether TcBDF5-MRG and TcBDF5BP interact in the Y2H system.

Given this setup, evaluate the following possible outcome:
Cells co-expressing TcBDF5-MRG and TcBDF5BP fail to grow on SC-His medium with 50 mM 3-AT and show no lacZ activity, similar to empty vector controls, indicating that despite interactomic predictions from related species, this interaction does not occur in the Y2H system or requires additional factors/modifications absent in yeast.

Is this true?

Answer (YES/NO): NO